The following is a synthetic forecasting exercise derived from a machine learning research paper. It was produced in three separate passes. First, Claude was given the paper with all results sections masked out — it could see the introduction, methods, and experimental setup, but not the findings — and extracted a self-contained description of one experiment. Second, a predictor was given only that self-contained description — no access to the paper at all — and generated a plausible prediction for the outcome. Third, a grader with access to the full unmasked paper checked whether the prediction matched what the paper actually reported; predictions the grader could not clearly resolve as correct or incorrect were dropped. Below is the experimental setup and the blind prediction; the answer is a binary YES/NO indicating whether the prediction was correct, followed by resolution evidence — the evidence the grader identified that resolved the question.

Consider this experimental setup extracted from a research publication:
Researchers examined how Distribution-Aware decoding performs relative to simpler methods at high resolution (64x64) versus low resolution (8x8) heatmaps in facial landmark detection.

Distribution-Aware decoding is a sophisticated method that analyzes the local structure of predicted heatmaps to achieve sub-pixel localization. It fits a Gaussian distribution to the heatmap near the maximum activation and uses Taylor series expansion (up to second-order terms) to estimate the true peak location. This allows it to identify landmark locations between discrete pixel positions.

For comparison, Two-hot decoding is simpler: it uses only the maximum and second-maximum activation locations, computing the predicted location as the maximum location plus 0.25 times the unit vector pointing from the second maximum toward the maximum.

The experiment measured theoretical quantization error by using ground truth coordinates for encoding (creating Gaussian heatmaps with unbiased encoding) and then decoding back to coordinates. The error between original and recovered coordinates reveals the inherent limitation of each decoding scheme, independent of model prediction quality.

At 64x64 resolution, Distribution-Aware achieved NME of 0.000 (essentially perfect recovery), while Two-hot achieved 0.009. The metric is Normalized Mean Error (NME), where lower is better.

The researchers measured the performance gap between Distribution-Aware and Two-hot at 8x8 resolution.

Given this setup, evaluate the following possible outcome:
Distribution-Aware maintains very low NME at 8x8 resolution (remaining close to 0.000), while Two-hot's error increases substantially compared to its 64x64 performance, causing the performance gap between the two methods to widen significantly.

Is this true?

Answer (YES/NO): NO